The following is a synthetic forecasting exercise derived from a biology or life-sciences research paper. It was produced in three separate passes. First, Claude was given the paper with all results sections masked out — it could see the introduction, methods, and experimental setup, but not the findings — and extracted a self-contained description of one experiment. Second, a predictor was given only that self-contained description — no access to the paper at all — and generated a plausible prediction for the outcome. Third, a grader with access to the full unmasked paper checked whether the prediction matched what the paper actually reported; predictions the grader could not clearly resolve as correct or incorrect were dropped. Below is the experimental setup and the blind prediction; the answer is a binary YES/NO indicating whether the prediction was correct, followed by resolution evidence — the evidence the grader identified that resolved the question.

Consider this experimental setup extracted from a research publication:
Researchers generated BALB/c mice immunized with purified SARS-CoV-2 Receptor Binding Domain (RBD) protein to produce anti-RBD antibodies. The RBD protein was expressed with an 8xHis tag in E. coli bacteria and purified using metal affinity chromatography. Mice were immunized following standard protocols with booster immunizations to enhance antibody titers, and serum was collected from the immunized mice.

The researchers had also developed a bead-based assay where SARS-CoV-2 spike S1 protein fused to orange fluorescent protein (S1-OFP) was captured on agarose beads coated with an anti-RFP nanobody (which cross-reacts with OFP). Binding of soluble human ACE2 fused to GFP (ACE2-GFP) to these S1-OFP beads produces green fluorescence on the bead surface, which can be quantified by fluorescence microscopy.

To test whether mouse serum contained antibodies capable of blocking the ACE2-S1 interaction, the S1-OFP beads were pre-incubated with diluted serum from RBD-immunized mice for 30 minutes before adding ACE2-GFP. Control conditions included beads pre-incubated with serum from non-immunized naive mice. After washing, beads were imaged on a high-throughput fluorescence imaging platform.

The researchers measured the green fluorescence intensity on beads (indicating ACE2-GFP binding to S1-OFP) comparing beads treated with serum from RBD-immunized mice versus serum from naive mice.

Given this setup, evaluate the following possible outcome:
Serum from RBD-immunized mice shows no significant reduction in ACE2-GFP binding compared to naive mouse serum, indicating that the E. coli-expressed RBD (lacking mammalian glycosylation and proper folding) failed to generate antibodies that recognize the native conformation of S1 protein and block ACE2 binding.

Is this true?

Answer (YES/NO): NO